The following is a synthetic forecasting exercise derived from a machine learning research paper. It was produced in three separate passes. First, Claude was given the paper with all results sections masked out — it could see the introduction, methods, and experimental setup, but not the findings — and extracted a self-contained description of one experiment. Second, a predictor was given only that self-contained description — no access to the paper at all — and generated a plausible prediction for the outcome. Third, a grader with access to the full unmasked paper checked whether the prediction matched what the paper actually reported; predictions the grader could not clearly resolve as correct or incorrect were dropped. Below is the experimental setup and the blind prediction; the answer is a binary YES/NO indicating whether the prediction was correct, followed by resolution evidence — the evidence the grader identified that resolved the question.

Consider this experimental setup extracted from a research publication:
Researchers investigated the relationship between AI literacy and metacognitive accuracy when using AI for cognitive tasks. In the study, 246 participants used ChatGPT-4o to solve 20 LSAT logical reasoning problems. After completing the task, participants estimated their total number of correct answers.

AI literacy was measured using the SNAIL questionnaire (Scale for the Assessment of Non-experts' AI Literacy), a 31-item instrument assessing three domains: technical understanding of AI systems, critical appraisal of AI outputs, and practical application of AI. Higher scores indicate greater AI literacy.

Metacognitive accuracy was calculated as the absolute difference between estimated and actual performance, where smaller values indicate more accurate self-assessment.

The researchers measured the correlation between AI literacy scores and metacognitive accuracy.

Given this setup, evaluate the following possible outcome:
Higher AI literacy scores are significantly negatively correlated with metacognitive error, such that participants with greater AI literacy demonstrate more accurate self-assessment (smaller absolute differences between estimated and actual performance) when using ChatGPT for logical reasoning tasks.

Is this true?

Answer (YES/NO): NO